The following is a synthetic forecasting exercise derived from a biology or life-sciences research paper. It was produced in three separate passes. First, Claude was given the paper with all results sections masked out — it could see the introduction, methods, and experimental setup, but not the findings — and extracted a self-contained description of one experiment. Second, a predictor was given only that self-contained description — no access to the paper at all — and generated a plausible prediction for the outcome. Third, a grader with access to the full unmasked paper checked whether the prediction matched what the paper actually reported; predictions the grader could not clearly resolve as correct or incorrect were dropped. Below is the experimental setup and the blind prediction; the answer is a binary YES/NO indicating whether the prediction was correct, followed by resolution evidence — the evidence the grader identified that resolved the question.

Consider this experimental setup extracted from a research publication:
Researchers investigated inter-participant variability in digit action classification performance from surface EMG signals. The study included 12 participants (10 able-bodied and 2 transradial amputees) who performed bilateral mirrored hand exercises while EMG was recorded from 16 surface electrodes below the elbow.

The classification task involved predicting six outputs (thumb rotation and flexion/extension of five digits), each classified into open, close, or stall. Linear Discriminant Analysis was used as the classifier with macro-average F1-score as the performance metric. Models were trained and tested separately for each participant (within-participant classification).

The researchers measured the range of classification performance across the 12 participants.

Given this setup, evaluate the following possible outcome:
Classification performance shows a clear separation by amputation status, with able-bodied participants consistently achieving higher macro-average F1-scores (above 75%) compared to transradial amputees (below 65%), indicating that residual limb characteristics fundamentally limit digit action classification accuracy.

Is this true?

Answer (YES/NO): NO